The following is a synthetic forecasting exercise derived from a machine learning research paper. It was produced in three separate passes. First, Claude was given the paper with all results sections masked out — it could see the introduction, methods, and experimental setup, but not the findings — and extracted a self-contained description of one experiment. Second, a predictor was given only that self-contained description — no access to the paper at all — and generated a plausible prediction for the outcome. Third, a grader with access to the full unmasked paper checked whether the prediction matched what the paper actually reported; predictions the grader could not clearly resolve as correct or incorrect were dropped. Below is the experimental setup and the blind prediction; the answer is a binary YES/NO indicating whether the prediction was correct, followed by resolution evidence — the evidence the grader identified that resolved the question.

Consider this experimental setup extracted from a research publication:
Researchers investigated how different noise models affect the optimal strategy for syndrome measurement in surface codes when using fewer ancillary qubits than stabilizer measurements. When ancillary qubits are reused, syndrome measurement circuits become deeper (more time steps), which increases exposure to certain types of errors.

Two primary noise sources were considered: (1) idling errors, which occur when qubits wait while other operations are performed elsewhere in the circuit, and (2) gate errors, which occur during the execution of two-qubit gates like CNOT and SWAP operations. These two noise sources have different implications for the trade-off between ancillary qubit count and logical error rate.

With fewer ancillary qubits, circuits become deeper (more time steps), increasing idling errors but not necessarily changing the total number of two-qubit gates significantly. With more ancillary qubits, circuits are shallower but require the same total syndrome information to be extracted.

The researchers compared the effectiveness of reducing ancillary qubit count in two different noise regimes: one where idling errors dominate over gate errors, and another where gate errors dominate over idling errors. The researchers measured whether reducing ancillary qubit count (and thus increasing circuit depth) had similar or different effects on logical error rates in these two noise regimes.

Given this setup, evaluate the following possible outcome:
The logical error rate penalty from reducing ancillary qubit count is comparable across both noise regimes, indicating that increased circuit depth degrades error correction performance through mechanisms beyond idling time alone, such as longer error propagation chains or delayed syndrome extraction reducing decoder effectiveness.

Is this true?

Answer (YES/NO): NO